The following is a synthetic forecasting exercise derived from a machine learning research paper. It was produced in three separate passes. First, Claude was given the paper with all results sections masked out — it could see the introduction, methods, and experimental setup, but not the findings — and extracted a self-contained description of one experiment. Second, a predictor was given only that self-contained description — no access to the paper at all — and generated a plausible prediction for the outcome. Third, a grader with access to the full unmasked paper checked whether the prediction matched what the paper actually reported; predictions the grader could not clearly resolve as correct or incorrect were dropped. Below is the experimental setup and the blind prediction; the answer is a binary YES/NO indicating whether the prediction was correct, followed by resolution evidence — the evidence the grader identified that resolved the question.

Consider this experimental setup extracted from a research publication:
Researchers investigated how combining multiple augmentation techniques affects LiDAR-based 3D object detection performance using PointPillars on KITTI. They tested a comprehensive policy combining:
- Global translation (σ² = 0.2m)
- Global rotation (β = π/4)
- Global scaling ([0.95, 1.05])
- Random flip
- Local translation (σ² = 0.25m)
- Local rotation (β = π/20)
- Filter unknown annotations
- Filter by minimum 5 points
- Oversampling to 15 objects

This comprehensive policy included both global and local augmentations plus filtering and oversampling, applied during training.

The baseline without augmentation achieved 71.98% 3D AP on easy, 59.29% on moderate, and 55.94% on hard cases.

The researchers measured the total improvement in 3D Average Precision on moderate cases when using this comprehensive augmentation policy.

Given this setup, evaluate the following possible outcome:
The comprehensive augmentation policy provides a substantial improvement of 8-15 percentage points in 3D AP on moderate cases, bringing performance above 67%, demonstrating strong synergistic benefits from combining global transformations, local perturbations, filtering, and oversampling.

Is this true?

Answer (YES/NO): NO